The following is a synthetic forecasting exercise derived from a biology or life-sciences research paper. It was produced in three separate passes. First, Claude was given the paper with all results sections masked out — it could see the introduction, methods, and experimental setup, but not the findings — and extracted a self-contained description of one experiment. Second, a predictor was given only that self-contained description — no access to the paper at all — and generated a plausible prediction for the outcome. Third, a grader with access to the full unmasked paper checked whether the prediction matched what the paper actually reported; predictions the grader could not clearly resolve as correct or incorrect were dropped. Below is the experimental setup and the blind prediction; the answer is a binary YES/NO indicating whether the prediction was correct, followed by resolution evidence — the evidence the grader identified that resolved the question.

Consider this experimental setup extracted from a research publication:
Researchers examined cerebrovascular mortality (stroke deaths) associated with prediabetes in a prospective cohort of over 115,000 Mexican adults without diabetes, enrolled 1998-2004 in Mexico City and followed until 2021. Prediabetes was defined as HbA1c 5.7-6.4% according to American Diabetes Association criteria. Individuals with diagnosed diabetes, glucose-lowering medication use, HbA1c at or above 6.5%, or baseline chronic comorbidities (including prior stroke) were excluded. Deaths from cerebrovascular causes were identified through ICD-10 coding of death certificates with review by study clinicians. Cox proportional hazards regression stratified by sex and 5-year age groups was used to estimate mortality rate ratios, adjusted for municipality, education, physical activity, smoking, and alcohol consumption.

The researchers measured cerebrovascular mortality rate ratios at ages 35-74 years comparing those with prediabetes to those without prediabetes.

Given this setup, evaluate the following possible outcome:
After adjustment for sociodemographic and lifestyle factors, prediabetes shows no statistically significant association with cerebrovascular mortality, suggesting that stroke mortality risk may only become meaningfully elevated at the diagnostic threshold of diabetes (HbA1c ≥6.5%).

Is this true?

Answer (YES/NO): YES